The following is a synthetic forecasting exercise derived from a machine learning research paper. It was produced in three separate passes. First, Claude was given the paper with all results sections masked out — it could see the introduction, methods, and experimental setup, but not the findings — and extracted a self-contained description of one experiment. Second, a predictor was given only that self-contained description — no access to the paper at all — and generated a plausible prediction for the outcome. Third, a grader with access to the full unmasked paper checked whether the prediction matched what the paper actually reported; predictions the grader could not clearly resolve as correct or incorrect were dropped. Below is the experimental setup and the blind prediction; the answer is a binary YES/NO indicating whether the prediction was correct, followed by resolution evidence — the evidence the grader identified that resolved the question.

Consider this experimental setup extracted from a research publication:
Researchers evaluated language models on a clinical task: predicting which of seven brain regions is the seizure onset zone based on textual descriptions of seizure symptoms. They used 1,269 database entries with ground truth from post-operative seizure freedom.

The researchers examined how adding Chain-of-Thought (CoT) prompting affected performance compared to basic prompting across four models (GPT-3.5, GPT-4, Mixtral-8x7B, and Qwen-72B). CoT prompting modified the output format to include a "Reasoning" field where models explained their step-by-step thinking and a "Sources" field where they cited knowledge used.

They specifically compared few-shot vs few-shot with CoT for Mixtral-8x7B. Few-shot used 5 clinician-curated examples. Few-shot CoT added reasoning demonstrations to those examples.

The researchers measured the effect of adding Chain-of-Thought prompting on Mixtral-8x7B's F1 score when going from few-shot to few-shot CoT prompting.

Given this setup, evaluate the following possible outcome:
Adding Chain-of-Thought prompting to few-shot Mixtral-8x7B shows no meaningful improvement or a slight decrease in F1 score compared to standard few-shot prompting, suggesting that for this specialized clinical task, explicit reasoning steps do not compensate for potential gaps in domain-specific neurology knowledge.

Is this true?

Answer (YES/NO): NO